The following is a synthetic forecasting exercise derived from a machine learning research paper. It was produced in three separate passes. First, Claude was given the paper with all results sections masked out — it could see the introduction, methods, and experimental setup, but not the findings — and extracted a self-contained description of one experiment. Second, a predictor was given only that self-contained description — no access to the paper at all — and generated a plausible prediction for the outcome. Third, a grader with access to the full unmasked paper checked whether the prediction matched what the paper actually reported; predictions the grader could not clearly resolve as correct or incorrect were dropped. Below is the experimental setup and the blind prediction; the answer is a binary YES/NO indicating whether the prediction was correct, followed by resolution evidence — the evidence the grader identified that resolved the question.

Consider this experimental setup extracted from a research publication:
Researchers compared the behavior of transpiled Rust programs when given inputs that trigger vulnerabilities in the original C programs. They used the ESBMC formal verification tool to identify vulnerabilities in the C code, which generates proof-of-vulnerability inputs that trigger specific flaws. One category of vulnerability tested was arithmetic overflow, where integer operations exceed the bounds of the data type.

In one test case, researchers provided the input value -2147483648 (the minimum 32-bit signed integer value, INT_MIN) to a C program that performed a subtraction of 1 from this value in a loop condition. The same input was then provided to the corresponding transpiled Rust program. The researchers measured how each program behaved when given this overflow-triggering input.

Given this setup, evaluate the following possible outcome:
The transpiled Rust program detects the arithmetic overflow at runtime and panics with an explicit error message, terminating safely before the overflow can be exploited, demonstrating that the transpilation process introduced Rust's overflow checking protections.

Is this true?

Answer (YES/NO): NO